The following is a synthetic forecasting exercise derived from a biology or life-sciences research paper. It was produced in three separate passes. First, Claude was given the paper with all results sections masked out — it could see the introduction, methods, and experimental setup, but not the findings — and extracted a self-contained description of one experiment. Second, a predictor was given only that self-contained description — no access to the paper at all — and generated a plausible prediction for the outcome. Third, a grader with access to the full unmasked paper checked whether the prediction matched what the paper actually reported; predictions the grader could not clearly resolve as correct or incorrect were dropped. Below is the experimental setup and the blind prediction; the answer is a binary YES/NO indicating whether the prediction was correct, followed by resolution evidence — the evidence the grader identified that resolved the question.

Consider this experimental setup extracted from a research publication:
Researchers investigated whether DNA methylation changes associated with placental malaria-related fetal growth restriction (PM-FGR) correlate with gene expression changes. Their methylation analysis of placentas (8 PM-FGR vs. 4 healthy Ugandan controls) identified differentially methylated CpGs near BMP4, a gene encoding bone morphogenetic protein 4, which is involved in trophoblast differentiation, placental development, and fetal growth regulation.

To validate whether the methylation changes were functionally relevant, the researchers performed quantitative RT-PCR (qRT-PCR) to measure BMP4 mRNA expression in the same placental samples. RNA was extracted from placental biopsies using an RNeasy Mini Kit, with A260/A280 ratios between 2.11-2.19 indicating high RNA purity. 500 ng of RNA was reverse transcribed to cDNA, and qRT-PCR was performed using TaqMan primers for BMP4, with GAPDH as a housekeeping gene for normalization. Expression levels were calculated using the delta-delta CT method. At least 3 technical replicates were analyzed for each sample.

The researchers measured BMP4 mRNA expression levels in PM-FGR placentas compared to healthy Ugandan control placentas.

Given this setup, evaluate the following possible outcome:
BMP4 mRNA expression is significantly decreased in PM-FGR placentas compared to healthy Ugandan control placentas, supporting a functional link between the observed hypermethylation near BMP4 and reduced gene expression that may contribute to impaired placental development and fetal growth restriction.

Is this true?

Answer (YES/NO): NO